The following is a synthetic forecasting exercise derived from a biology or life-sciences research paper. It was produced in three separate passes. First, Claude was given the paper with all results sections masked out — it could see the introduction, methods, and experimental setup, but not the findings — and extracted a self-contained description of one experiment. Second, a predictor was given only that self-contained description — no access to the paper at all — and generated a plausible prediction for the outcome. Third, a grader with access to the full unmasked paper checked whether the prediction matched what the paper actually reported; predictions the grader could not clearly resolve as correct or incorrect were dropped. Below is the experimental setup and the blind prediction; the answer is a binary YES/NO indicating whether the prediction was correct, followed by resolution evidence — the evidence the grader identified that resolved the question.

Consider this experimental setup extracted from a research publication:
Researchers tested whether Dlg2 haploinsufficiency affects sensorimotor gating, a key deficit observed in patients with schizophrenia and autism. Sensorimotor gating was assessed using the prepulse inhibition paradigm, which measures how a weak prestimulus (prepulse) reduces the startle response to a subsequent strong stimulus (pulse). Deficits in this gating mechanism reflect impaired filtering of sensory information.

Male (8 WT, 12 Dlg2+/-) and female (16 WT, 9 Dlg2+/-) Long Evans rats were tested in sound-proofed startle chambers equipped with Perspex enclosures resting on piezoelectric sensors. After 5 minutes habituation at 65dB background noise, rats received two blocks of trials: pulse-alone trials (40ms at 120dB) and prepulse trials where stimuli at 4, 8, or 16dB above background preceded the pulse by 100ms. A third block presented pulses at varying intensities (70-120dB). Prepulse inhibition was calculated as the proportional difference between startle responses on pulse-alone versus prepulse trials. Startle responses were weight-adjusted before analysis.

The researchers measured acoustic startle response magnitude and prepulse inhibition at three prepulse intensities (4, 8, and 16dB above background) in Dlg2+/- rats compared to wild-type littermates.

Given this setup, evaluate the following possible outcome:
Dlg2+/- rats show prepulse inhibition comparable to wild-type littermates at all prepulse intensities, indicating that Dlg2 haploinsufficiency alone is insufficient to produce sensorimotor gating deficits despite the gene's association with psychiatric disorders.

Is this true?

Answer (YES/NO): YES